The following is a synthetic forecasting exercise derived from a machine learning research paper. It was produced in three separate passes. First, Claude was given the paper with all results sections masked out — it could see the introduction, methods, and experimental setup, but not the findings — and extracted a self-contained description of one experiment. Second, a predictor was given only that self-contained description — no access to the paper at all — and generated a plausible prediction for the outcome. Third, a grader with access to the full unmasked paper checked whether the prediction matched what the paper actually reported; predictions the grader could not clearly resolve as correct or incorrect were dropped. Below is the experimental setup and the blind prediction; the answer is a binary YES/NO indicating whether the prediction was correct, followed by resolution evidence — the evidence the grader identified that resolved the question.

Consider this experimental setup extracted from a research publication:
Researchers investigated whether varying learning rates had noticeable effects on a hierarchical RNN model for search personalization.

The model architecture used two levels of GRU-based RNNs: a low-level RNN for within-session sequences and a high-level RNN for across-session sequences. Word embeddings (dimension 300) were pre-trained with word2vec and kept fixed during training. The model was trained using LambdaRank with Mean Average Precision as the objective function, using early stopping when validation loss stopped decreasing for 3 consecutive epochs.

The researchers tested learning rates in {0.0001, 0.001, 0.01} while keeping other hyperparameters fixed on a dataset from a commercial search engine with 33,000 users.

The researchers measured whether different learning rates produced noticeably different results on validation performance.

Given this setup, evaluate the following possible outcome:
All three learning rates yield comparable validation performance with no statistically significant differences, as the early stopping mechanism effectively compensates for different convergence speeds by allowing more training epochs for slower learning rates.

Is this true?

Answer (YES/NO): NO